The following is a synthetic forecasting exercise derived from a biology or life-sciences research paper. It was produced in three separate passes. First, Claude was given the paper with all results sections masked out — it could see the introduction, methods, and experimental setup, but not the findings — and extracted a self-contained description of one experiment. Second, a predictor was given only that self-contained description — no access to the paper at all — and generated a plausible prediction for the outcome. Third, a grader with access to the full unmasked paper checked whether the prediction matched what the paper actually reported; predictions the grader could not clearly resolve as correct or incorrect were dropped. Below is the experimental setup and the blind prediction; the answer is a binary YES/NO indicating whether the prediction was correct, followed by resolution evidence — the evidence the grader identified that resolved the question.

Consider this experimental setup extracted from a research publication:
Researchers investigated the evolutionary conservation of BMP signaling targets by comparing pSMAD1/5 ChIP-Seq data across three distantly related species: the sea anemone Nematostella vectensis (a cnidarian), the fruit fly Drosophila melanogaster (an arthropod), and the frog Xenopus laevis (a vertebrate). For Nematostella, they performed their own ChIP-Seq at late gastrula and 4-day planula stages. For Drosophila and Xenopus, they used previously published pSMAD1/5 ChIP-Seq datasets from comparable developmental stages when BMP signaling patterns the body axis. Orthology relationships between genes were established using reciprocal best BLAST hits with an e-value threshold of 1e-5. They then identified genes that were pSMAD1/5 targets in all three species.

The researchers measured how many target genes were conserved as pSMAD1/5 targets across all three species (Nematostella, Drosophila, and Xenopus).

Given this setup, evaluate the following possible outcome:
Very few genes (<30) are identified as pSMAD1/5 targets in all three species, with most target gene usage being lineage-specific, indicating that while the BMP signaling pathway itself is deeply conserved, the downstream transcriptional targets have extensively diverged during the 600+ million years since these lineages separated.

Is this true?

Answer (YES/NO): YES